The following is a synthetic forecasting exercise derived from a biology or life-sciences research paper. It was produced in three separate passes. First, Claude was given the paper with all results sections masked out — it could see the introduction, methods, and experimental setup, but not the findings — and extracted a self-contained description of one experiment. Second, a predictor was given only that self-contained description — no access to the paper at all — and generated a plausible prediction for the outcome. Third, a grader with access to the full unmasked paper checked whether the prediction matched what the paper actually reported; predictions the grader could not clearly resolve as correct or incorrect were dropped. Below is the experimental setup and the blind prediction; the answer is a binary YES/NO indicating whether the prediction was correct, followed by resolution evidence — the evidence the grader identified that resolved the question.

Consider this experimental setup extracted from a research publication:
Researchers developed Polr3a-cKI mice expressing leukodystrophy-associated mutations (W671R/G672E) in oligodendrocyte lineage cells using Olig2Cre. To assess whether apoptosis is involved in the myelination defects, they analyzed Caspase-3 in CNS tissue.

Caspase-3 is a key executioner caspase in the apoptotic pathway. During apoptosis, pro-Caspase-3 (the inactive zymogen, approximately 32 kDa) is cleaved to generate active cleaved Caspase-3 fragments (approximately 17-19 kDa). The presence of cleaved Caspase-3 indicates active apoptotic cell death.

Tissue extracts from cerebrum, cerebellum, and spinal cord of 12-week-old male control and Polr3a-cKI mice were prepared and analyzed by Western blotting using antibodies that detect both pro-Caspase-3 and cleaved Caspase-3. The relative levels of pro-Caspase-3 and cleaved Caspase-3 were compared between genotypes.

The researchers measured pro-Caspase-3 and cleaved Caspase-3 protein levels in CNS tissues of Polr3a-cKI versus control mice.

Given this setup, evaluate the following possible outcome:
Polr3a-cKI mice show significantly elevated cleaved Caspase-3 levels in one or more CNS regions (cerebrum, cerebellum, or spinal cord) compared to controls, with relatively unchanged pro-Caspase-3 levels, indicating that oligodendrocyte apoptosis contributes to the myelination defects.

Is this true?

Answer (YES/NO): NO